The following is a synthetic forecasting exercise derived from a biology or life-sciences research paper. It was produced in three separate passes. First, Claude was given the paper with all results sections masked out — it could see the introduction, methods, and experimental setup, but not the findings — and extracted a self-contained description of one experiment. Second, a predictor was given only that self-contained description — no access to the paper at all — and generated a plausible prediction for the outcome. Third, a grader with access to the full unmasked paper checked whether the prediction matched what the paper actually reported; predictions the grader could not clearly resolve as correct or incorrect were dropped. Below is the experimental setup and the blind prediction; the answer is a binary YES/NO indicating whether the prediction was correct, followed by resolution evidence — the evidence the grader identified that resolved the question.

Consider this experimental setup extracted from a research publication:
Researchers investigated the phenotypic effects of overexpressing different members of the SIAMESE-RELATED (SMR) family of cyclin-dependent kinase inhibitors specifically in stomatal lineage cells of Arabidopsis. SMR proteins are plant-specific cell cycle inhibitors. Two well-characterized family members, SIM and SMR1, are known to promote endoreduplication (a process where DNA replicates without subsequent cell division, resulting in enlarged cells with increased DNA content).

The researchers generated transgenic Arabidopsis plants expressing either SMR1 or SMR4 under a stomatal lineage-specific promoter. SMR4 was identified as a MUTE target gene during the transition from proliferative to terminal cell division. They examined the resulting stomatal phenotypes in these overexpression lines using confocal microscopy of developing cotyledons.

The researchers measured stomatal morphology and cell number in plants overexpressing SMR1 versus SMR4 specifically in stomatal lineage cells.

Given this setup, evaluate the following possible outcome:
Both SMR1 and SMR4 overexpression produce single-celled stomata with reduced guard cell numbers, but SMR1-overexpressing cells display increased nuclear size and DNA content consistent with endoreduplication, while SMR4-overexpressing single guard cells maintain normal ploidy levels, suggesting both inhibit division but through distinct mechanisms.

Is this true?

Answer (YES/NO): NO